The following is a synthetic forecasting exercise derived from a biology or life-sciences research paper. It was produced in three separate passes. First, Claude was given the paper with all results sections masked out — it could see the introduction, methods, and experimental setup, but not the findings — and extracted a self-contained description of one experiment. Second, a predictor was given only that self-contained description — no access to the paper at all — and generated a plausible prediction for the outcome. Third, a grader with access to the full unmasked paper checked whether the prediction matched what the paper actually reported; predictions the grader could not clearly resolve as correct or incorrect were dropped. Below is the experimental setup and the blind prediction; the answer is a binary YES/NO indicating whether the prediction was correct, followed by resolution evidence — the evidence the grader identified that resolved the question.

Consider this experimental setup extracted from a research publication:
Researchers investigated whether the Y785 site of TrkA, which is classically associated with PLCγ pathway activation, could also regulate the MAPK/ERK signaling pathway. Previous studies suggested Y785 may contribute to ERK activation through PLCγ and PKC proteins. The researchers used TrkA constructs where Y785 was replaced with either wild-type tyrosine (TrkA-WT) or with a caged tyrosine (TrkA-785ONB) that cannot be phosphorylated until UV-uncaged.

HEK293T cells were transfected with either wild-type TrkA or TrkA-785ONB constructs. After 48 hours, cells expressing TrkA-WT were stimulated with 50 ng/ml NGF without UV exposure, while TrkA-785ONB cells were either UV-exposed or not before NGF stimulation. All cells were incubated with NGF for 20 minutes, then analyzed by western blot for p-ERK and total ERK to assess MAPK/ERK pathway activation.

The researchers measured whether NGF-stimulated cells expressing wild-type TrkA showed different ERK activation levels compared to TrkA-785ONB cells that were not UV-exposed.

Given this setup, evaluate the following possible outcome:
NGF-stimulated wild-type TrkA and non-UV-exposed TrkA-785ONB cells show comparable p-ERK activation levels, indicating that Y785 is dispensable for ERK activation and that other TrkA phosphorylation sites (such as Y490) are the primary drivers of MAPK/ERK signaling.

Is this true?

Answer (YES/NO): NO